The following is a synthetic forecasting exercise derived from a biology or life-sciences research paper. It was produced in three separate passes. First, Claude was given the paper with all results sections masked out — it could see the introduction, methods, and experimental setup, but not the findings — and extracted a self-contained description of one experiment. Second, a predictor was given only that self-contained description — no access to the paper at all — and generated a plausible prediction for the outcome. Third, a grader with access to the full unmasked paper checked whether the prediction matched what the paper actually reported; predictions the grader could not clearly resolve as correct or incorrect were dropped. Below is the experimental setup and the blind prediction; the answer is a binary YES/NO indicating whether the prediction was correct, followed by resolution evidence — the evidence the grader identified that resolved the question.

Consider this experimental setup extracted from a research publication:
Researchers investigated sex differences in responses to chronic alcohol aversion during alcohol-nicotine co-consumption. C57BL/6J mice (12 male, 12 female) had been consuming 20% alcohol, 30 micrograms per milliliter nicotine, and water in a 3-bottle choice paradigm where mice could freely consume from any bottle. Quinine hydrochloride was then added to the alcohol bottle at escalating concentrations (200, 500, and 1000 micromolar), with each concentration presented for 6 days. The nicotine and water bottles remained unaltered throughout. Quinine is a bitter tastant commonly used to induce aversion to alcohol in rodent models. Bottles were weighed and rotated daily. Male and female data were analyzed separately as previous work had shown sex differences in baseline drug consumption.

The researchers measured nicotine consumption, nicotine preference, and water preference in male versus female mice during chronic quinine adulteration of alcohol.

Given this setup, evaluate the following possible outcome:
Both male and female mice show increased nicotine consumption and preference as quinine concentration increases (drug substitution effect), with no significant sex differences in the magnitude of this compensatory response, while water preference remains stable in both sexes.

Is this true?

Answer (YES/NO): NO